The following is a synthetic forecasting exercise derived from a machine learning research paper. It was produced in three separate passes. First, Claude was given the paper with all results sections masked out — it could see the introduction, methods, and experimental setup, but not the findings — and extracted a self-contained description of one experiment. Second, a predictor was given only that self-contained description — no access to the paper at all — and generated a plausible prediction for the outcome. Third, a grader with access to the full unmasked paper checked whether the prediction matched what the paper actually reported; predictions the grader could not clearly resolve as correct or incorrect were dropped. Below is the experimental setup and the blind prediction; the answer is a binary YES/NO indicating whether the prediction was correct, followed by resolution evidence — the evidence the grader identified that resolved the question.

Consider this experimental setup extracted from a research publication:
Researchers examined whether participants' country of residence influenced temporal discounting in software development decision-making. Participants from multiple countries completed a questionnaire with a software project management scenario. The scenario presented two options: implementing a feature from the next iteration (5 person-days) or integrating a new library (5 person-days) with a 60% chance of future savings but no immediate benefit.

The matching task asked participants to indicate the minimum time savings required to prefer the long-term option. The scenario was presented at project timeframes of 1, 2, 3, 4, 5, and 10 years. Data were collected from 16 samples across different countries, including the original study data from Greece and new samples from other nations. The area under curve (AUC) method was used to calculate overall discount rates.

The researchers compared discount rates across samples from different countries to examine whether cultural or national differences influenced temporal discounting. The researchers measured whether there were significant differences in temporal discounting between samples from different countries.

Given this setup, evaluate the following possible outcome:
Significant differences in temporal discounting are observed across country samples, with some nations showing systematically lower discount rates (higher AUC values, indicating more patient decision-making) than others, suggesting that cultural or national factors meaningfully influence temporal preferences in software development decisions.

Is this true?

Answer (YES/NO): NO